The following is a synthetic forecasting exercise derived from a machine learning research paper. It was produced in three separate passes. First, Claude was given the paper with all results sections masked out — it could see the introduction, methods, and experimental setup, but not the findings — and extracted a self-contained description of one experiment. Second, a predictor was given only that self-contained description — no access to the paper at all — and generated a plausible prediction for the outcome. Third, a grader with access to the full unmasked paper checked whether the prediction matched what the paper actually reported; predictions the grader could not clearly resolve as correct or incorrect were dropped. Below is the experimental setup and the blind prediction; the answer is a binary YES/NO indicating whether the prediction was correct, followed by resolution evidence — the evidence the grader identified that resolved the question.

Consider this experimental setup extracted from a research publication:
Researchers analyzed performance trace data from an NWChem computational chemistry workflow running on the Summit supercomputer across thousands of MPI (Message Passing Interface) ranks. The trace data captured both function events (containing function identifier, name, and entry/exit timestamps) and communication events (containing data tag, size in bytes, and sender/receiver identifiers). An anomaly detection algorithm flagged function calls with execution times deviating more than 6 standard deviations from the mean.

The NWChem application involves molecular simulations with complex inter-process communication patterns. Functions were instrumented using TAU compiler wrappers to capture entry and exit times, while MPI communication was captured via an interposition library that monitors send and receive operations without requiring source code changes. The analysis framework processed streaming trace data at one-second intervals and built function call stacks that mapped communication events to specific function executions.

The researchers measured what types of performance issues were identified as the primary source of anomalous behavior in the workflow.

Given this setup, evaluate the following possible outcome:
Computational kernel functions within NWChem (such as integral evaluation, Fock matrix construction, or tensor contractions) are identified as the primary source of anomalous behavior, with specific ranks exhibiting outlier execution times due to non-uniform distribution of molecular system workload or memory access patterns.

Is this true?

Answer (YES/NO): NO